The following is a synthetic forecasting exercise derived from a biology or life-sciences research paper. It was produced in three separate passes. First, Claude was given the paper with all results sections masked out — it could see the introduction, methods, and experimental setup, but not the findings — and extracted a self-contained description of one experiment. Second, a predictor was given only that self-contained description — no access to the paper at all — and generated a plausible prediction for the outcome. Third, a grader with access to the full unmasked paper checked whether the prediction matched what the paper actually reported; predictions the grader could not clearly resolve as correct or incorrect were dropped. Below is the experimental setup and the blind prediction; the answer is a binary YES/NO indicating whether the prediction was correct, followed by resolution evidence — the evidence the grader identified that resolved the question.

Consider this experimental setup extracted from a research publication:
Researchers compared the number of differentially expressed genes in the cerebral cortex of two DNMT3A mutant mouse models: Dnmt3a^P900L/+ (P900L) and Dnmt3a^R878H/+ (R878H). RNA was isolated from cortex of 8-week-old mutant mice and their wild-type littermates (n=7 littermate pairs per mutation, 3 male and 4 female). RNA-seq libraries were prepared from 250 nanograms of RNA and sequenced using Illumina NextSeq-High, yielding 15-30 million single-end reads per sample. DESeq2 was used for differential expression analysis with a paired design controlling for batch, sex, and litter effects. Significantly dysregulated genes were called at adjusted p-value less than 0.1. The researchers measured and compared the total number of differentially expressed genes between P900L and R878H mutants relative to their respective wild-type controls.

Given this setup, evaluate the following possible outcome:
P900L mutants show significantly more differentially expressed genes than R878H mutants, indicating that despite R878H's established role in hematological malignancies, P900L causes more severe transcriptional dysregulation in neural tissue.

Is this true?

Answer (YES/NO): NO